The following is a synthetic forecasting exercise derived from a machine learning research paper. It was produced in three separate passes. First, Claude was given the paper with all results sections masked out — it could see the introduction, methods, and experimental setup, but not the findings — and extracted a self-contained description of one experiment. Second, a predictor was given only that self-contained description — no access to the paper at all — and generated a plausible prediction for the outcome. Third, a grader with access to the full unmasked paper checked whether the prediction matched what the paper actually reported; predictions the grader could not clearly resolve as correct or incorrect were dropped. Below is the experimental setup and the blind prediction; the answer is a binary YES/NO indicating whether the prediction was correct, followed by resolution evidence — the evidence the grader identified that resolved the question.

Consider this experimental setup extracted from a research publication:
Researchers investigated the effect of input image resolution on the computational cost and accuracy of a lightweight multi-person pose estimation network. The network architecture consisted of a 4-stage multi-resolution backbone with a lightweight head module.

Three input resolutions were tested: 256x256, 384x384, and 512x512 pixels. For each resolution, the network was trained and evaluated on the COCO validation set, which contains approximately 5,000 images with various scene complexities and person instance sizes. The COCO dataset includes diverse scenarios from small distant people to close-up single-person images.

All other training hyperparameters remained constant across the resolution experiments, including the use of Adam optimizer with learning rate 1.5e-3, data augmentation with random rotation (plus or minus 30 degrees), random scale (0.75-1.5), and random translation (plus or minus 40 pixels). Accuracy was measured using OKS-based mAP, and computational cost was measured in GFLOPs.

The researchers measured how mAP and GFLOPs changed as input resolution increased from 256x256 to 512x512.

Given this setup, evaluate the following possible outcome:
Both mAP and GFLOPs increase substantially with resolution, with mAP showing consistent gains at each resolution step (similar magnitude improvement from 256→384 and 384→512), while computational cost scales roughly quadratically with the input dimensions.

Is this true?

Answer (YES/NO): NO